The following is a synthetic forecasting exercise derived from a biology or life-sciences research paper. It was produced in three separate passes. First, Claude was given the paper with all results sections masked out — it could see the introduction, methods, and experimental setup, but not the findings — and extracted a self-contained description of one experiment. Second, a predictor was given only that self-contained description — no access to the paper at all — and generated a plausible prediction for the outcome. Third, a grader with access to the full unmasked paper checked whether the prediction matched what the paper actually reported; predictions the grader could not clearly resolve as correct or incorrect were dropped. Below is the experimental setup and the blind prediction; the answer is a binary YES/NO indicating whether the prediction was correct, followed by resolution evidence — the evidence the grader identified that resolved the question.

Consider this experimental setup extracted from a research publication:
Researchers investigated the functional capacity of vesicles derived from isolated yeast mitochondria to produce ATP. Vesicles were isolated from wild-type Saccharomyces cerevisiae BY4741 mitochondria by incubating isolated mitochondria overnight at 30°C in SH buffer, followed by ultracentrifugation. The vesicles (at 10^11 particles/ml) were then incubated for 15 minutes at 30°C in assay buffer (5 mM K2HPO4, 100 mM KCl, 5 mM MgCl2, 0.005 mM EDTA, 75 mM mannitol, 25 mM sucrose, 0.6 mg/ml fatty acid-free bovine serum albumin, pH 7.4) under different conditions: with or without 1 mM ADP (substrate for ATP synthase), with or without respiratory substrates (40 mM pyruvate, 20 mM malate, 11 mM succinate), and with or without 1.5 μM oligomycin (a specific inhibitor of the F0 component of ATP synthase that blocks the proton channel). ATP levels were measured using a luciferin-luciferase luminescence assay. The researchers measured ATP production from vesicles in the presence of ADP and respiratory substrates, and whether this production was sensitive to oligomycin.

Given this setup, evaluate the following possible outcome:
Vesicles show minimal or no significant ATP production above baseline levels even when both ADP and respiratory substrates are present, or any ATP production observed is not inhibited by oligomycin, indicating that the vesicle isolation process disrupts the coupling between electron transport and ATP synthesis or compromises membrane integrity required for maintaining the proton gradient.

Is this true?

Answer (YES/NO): NO